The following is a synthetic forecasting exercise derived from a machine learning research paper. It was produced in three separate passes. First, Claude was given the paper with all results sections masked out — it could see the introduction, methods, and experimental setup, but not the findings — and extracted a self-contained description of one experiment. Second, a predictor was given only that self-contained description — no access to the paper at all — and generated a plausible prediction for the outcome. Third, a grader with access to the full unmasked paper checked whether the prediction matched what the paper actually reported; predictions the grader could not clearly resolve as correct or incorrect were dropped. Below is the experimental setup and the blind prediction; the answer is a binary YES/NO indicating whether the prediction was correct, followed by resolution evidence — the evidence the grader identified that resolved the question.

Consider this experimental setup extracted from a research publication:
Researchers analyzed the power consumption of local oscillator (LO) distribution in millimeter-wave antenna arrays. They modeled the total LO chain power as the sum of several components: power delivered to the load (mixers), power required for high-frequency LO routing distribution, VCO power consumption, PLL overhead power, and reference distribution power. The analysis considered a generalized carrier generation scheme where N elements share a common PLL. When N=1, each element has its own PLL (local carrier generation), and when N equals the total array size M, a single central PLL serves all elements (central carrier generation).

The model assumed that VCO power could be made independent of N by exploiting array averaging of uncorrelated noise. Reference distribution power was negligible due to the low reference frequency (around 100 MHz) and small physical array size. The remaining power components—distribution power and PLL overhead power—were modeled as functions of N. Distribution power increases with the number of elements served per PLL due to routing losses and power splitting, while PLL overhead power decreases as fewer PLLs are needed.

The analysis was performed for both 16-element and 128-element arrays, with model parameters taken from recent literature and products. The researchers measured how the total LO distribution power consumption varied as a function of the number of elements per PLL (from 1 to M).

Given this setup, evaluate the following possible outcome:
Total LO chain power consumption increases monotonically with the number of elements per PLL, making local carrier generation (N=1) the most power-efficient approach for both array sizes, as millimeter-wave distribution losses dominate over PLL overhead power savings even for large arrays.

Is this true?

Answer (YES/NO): NO